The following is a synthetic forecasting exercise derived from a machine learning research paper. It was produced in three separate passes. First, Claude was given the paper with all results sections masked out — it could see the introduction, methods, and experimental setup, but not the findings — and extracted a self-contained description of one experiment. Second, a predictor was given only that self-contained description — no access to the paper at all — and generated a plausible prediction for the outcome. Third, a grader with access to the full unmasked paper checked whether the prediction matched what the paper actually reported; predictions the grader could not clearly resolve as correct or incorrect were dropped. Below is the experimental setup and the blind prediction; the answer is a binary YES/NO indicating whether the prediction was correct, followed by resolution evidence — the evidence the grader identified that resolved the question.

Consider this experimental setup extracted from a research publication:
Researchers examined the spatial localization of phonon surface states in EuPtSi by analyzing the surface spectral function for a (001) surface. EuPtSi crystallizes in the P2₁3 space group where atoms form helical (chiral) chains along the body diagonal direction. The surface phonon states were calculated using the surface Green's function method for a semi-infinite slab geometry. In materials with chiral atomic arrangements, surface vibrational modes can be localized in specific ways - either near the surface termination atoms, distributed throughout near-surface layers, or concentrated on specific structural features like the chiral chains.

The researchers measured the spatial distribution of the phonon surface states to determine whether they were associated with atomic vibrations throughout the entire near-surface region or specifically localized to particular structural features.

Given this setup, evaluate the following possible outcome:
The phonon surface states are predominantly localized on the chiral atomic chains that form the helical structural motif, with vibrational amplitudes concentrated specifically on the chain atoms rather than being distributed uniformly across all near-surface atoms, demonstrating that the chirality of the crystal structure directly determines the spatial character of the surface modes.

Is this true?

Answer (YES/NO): YES